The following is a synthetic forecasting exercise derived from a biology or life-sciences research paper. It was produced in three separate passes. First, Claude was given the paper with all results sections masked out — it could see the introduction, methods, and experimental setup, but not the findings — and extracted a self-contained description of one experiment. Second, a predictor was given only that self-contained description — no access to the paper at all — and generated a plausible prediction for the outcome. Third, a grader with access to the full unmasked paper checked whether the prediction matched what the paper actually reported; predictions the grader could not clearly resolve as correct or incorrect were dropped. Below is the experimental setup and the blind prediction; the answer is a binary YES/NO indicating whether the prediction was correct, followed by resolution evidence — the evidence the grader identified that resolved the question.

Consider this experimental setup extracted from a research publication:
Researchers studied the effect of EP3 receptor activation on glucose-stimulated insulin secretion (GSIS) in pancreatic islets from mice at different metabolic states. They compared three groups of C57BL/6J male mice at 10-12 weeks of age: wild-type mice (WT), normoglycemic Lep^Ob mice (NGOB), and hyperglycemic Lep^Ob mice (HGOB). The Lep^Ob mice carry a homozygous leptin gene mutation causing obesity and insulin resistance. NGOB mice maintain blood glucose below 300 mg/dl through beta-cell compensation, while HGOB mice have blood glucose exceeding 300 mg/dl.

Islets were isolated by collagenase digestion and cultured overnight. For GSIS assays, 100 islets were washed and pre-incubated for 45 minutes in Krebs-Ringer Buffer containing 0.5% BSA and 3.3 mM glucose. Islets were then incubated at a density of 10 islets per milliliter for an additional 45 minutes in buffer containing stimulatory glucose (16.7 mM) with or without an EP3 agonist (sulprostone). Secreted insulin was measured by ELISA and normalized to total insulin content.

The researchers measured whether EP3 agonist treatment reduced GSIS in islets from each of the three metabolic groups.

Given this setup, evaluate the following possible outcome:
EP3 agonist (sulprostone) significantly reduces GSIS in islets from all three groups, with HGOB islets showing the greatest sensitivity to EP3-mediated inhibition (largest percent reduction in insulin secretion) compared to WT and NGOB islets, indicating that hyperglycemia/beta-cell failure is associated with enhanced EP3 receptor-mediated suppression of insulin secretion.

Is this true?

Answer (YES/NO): NO